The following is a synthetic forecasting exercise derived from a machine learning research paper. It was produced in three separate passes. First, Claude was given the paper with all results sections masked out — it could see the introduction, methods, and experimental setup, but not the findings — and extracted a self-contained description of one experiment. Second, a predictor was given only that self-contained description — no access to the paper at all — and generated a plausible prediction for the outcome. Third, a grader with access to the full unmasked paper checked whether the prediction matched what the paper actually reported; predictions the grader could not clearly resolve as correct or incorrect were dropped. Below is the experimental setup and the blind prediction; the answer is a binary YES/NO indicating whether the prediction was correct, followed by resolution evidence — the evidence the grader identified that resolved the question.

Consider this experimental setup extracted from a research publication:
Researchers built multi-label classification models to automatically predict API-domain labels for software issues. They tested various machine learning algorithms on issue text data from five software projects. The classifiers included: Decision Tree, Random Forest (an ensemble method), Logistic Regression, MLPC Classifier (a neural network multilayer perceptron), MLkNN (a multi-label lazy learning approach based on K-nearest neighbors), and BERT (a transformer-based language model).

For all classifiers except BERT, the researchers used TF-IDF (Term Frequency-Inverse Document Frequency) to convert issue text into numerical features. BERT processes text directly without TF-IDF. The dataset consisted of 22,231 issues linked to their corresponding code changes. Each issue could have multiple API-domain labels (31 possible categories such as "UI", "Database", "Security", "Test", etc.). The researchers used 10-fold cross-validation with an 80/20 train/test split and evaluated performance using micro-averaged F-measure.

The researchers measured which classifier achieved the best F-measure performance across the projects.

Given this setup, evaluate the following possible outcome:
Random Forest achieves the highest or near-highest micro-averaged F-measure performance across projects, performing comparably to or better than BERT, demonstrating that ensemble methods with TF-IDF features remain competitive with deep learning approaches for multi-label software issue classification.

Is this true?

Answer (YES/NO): YES